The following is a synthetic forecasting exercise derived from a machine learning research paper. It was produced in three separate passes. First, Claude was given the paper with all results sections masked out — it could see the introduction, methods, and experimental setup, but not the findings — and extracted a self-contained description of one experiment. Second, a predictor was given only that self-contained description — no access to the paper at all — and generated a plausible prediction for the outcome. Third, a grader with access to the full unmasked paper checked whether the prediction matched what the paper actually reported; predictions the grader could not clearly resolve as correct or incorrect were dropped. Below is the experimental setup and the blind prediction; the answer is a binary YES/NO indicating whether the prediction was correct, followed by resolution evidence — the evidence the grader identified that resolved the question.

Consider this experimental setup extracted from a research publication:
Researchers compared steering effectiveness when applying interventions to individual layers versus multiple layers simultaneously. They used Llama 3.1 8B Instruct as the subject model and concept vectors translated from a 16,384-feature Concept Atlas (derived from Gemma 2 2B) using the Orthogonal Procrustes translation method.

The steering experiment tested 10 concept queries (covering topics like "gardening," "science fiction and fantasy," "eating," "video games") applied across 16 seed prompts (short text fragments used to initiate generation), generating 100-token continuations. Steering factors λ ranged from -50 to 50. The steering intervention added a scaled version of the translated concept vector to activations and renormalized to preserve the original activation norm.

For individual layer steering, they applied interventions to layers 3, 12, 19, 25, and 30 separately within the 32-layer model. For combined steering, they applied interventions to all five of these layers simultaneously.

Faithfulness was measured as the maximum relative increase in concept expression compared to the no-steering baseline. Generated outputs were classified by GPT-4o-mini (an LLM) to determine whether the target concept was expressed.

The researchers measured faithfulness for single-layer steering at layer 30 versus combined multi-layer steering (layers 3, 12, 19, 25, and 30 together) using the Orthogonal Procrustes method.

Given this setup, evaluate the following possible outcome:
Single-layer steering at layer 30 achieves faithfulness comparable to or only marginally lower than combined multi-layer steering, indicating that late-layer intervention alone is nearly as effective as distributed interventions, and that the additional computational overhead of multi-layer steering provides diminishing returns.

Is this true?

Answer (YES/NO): NO